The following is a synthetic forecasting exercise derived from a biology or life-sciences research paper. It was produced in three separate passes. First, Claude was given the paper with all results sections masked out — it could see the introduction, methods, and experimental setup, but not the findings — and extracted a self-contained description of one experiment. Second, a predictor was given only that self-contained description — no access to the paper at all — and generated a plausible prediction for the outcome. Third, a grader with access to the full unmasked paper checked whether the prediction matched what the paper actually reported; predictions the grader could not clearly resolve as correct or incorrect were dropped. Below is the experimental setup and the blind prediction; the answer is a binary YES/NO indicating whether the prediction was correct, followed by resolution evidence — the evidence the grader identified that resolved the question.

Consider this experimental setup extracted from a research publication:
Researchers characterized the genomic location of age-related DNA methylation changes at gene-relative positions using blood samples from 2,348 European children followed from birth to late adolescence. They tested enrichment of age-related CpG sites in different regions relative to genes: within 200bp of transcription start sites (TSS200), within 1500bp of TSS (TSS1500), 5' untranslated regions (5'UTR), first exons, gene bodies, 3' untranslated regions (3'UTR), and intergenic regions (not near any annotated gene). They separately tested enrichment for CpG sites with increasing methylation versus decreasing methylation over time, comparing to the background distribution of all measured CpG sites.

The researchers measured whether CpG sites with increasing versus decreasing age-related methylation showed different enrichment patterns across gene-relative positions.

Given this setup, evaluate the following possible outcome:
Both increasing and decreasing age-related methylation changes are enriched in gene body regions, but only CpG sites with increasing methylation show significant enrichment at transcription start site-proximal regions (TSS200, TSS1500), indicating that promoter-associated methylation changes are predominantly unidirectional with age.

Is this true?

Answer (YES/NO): NO